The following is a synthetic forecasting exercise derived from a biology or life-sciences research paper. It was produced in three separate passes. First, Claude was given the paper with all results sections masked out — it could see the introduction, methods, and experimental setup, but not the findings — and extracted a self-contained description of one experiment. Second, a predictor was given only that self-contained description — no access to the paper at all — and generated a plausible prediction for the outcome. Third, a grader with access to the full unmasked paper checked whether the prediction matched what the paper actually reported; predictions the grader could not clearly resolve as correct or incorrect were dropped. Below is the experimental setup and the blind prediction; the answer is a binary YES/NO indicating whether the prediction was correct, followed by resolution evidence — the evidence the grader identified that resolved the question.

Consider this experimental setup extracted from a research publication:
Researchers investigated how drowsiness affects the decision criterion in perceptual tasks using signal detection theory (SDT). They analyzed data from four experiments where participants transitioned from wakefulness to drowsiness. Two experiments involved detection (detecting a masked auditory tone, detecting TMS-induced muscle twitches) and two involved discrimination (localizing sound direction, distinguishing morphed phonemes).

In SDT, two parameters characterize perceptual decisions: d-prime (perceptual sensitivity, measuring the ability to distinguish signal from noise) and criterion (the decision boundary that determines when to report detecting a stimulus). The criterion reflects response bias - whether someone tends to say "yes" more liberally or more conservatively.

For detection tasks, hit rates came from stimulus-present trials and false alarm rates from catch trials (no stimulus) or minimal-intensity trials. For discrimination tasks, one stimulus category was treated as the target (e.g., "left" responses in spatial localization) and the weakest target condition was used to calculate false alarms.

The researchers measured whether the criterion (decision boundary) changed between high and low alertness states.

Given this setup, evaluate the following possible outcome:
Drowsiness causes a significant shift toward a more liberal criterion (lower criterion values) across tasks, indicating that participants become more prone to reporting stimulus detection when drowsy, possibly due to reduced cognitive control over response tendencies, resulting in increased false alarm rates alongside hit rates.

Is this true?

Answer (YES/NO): NO